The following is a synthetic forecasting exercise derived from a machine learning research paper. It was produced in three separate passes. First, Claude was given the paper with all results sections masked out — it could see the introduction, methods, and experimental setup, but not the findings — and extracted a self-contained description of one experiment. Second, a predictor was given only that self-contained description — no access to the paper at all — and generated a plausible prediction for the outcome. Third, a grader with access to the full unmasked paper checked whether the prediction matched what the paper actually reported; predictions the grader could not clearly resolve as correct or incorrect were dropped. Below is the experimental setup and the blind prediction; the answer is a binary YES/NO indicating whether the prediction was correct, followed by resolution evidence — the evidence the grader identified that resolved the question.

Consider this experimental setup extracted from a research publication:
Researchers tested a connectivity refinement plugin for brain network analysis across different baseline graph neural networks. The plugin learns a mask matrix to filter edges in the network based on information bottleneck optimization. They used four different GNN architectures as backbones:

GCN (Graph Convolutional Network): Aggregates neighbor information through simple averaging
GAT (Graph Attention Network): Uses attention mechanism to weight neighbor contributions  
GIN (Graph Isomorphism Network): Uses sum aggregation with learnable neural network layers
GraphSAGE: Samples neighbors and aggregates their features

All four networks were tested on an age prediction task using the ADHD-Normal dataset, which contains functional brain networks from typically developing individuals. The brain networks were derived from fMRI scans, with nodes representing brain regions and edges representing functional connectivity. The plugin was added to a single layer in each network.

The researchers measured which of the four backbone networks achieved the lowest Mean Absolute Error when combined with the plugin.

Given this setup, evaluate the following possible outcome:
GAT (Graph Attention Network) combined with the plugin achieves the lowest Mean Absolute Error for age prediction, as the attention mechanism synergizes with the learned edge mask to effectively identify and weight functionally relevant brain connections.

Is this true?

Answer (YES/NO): NO